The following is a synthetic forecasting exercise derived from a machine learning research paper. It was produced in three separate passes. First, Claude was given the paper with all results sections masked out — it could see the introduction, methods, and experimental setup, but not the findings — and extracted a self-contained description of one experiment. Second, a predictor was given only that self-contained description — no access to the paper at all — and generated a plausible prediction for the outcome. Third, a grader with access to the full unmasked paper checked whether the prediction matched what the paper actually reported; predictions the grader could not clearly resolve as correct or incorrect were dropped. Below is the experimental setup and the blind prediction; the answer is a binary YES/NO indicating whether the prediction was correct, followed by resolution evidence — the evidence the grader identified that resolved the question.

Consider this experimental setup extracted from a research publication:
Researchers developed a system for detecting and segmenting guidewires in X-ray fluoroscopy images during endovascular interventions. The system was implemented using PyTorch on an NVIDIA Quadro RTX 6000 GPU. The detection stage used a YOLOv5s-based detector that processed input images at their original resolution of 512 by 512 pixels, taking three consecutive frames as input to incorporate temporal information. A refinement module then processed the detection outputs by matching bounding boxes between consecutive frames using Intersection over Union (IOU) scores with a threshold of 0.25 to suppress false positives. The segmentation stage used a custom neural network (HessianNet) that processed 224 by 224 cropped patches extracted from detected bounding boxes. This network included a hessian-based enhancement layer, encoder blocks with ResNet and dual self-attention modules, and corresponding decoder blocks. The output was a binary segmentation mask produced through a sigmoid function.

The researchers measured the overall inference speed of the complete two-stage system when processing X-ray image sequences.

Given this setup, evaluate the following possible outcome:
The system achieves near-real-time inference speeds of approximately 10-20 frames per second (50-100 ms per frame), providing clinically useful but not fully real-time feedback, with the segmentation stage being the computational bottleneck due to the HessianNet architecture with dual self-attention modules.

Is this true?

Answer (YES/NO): NO